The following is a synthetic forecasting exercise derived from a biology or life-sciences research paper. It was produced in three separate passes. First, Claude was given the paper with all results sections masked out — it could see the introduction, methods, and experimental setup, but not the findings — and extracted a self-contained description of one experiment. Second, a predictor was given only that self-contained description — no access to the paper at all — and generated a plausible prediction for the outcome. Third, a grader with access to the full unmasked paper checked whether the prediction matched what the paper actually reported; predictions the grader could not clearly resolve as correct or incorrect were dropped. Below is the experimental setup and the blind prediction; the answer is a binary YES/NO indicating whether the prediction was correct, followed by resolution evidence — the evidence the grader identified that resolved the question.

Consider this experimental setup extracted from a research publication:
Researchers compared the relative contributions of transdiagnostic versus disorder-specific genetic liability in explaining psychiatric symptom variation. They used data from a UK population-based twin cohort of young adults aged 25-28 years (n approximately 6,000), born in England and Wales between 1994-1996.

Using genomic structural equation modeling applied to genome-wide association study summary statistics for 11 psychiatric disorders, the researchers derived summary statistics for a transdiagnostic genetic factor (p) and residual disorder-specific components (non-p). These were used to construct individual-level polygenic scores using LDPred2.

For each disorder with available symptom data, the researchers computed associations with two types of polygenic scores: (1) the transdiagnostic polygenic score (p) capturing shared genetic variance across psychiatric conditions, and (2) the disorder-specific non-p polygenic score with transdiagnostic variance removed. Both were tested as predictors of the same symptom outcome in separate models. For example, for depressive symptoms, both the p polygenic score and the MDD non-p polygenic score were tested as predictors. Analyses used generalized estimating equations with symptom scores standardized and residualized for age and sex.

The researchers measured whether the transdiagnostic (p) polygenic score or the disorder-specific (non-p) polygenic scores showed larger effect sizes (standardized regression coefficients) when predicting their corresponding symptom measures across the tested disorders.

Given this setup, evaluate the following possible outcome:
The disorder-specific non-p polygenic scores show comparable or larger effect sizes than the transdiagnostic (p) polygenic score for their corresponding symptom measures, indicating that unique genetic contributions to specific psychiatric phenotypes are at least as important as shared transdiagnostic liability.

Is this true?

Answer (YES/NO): NO